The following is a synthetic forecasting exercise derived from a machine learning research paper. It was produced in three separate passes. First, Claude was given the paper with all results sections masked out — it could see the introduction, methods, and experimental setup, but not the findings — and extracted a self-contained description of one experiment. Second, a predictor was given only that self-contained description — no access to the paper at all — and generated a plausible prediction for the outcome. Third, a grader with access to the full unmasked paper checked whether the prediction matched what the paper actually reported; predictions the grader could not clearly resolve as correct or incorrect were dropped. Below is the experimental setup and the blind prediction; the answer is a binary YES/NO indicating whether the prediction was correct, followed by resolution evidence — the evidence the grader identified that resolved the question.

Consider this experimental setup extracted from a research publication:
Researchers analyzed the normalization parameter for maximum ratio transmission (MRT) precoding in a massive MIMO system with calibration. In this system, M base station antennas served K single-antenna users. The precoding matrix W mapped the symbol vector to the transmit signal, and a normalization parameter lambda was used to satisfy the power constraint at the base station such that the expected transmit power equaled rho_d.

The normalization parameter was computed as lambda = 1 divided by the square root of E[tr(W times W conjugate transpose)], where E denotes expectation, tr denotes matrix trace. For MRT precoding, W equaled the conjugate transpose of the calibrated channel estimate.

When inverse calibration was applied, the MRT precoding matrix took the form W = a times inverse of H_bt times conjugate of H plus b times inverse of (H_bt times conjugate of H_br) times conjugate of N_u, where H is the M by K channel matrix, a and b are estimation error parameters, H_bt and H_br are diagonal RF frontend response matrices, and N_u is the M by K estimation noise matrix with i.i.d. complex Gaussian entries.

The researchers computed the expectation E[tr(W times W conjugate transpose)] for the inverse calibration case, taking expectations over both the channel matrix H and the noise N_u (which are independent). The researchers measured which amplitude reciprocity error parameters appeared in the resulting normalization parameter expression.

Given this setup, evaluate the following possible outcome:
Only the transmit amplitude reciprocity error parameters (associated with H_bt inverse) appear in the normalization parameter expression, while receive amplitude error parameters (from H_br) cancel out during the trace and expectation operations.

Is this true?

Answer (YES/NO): NO